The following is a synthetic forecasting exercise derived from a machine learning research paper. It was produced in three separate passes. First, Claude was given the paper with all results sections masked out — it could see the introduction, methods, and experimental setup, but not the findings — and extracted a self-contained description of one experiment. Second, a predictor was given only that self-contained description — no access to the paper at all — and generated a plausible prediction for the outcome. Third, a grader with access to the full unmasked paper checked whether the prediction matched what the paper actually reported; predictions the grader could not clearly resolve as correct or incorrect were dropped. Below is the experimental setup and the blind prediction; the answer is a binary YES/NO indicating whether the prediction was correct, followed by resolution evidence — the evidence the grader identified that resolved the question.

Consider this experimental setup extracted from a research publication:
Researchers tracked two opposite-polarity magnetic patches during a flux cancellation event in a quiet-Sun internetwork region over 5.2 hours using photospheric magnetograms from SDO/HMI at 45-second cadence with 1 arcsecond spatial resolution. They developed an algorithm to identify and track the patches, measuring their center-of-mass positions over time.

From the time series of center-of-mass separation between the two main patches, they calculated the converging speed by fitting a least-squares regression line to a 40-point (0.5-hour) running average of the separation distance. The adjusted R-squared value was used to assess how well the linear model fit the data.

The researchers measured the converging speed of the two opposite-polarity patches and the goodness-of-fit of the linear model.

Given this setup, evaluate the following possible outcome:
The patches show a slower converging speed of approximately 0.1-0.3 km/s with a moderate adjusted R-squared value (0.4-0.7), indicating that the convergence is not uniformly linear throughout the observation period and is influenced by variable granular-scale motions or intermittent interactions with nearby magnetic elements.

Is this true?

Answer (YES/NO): NO